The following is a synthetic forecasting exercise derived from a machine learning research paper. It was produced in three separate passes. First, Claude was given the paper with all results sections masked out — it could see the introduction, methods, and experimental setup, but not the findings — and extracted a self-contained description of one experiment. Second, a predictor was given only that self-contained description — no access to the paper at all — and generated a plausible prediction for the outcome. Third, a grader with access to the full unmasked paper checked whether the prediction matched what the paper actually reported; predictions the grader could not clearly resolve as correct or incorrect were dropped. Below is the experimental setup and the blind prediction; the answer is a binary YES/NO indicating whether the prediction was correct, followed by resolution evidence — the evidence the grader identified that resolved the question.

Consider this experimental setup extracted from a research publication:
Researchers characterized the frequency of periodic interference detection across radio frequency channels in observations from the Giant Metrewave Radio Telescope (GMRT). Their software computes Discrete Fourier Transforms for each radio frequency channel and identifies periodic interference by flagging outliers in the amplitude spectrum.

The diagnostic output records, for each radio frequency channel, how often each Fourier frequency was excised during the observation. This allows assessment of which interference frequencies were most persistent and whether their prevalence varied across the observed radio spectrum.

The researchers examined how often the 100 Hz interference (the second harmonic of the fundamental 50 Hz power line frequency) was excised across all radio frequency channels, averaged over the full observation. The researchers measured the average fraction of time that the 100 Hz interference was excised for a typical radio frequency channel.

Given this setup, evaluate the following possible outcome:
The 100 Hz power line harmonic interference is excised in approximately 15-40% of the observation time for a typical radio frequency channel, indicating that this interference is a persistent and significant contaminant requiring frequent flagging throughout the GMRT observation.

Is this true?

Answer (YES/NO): NO